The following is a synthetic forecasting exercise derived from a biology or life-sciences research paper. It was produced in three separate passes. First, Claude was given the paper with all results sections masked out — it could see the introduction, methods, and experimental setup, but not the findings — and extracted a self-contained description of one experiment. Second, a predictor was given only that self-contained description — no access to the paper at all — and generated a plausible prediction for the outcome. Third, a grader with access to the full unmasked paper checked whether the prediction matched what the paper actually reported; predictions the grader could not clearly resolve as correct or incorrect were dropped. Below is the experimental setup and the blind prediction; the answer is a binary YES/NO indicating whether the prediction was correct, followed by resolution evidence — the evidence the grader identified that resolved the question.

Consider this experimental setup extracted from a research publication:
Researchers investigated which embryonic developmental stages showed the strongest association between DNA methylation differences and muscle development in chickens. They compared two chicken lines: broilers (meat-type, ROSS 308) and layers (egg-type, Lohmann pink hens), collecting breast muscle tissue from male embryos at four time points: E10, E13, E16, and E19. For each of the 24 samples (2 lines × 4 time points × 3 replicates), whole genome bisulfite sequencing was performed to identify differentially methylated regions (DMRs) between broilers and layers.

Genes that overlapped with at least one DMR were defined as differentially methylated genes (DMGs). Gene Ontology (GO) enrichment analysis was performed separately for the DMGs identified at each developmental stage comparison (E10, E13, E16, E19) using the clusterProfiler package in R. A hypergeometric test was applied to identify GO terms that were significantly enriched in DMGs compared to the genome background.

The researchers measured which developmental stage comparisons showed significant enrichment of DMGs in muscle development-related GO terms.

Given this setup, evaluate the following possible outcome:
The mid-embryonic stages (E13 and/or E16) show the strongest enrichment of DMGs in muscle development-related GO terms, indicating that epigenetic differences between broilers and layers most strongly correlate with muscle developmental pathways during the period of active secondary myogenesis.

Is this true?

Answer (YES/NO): NO